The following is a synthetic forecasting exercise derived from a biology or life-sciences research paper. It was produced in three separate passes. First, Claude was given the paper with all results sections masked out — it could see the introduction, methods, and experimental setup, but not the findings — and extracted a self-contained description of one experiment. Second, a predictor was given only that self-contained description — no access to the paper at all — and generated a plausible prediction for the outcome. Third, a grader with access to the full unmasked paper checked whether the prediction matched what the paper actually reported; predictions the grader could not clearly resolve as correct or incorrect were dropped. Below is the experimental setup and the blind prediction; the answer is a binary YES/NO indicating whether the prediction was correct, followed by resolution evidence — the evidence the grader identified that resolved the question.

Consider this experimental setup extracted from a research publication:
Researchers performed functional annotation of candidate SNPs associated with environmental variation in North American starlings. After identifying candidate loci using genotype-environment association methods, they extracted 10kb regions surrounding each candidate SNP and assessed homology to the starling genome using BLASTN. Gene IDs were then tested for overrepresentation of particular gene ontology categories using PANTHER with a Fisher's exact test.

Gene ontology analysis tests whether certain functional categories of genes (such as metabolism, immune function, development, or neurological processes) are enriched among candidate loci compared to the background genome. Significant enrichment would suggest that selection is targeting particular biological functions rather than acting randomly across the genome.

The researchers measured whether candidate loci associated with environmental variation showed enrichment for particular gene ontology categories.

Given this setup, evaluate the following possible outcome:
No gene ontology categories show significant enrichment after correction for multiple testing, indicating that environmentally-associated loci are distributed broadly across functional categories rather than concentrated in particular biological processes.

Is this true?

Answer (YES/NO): NO